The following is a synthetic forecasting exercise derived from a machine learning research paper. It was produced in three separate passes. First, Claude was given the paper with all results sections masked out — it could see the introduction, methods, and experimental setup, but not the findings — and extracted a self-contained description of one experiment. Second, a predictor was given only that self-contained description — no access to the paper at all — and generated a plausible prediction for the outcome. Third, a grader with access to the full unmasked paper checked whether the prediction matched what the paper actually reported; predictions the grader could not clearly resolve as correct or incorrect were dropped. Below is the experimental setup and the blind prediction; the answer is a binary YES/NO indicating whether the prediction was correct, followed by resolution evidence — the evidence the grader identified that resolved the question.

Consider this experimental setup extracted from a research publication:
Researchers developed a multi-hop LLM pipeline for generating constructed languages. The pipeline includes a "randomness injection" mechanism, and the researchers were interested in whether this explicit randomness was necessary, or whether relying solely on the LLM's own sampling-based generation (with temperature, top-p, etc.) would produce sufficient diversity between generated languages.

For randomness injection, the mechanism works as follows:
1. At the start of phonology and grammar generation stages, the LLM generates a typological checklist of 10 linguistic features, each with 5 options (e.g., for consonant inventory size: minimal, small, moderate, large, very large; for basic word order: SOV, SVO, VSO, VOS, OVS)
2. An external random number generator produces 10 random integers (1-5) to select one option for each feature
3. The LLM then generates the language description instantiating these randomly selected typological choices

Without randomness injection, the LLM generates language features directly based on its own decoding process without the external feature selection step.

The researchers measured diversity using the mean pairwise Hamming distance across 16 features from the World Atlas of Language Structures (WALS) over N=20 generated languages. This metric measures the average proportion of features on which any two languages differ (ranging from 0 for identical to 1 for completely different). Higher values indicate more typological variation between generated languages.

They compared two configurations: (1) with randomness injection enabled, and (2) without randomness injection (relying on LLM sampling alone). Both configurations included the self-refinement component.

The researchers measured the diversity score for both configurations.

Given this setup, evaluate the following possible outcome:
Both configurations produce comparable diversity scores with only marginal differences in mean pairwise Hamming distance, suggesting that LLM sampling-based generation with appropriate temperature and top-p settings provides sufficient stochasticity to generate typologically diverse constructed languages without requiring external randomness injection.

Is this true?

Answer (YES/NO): NO